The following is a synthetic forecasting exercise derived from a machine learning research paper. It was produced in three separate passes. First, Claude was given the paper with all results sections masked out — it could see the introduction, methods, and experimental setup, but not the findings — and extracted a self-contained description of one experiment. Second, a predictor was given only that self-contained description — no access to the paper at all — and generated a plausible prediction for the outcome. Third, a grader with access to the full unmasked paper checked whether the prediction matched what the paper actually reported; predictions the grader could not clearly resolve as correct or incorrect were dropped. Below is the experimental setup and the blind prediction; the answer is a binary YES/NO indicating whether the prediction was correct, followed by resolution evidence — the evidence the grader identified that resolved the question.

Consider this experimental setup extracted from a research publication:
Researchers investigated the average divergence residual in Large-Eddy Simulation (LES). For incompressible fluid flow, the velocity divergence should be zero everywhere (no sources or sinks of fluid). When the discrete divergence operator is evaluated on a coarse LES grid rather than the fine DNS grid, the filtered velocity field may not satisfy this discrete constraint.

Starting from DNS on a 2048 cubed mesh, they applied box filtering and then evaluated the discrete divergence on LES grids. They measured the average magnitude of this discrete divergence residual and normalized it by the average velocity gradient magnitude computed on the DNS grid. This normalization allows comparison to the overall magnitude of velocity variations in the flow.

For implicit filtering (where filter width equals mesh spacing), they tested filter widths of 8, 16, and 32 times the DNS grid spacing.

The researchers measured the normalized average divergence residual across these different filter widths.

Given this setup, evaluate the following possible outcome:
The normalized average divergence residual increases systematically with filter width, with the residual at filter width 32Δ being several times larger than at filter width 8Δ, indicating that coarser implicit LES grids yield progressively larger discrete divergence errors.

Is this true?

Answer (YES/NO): NO